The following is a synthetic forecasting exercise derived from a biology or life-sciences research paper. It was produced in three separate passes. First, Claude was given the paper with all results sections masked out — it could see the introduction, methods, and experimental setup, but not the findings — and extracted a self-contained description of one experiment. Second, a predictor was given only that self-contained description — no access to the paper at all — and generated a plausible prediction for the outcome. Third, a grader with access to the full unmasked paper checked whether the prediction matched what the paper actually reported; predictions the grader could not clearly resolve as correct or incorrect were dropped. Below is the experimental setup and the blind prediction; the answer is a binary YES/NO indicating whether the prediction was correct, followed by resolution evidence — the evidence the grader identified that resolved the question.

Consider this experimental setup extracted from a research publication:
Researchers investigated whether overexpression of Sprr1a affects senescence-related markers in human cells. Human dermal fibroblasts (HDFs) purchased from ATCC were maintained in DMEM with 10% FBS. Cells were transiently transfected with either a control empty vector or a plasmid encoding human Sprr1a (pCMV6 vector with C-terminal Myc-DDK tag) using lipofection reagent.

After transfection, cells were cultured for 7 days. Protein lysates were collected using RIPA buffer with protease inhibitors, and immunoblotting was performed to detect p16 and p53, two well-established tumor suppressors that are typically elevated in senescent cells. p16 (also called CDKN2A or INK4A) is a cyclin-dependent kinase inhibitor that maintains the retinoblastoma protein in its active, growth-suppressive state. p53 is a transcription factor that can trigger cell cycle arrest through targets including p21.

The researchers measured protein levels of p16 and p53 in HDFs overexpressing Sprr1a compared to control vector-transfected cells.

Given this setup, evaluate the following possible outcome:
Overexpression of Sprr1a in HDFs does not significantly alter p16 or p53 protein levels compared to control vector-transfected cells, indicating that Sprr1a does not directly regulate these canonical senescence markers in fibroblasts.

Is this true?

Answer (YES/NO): NO